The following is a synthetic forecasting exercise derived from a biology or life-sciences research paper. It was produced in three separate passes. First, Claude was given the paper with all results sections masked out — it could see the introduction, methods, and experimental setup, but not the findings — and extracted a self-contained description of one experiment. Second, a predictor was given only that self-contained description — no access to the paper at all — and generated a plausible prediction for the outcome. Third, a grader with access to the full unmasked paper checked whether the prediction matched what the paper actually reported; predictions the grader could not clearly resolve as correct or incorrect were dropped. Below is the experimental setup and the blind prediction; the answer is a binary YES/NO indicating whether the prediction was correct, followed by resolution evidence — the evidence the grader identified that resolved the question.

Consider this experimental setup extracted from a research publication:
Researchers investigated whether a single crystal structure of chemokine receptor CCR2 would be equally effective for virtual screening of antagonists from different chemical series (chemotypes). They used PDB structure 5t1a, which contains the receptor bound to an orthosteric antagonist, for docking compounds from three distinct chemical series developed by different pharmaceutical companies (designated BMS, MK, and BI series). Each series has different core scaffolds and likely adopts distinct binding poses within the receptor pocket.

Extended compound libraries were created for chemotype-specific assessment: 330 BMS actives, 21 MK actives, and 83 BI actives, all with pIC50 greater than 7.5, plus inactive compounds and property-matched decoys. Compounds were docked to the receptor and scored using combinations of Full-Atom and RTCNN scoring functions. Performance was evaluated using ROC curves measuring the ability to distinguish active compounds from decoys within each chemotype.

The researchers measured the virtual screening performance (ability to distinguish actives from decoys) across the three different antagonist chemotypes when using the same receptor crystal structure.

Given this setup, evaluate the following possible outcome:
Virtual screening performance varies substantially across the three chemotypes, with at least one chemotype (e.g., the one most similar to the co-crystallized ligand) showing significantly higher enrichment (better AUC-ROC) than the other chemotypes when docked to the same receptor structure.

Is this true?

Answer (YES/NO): YES